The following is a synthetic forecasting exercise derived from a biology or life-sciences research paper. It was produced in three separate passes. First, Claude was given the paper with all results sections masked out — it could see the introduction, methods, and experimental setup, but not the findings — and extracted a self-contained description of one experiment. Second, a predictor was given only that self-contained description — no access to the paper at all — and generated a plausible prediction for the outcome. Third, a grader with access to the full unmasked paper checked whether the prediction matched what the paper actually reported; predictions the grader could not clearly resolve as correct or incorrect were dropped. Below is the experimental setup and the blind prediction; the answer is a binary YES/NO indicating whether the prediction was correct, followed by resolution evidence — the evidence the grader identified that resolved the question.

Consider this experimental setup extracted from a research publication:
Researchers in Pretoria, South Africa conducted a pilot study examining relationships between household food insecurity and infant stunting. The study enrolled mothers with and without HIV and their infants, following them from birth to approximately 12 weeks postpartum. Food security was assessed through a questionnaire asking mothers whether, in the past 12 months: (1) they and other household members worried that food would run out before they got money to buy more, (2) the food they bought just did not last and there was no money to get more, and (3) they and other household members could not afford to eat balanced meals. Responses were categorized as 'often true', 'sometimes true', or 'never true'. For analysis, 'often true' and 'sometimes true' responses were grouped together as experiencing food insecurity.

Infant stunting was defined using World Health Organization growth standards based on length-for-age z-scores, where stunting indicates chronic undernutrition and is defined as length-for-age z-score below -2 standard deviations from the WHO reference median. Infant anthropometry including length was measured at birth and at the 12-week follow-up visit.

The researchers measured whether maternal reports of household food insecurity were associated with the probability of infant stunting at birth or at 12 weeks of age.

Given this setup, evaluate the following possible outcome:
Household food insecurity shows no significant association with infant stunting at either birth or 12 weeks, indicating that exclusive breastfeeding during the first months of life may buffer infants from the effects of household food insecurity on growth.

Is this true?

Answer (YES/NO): NO